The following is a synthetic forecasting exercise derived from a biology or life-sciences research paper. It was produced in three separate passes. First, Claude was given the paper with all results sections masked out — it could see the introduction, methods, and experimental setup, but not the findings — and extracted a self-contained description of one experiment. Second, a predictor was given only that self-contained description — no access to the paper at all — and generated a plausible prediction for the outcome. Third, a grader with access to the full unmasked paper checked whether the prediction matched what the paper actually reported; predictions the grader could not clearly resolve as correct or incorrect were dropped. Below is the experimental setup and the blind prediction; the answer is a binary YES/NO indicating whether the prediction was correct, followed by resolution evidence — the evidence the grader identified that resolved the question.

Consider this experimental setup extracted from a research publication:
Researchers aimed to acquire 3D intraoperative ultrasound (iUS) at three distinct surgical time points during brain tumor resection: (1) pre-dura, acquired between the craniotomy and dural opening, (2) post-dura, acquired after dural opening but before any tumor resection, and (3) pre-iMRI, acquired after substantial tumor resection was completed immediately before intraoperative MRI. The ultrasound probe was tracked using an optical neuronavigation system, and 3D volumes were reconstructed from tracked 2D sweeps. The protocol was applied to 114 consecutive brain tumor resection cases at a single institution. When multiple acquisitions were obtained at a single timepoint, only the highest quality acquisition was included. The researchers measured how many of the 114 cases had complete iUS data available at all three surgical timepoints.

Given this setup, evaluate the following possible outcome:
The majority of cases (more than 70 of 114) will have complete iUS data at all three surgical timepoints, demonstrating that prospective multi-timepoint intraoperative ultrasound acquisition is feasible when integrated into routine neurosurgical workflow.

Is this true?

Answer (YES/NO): YES